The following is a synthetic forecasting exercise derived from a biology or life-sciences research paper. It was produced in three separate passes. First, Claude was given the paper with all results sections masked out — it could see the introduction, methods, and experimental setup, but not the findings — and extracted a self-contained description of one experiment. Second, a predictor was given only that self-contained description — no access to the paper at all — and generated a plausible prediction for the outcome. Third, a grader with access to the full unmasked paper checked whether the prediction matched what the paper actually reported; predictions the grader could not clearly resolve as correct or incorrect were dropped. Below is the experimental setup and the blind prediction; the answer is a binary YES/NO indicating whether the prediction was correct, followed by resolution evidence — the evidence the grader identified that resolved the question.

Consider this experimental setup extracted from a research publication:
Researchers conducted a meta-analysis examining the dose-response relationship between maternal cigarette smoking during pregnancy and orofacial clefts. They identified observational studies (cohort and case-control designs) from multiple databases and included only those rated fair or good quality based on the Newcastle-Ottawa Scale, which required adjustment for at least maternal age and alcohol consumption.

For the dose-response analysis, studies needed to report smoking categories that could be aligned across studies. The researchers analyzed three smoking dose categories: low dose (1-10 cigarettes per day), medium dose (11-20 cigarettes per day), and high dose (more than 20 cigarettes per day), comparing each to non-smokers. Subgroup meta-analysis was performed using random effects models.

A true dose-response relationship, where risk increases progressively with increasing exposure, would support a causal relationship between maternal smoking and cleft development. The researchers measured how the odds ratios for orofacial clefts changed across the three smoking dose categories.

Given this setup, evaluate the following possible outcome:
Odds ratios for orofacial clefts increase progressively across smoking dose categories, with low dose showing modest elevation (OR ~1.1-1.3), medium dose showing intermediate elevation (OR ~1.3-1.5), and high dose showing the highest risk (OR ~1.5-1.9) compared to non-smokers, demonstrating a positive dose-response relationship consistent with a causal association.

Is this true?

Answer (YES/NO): NO